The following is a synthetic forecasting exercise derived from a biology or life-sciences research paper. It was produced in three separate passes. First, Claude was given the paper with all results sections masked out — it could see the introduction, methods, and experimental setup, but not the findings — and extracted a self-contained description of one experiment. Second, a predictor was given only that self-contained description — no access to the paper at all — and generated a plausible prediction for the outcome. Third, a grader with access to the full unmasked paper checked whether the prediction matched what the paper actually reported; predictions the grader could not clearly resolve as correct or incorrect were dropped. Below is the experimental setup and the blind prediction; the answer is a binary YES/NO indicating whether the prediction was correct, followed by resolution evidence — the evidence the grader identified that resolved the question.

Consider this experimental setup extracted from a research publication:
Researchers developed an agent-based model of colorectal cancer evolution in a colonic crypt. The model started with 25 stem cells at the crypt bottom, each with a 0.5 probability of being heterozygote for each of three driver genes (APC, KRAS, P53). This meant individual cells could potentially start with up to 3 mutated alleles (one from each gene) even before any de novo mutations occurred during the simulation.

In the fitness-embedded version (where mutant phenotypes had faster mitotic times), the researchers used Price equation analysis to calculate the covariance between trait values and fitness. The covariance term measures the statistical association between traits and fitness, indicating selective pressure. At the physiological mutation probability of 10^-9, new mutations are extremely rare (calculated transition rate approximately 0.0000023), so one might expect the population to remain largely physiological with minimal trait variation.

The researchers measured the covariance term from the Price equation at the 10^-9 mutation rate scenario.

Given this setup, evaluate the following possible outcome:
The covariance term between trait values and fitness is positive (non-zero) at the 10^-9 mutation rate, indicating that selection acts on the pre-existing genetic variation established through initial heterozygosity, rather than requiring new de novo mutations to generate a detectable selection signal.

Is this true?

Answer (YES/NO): YES